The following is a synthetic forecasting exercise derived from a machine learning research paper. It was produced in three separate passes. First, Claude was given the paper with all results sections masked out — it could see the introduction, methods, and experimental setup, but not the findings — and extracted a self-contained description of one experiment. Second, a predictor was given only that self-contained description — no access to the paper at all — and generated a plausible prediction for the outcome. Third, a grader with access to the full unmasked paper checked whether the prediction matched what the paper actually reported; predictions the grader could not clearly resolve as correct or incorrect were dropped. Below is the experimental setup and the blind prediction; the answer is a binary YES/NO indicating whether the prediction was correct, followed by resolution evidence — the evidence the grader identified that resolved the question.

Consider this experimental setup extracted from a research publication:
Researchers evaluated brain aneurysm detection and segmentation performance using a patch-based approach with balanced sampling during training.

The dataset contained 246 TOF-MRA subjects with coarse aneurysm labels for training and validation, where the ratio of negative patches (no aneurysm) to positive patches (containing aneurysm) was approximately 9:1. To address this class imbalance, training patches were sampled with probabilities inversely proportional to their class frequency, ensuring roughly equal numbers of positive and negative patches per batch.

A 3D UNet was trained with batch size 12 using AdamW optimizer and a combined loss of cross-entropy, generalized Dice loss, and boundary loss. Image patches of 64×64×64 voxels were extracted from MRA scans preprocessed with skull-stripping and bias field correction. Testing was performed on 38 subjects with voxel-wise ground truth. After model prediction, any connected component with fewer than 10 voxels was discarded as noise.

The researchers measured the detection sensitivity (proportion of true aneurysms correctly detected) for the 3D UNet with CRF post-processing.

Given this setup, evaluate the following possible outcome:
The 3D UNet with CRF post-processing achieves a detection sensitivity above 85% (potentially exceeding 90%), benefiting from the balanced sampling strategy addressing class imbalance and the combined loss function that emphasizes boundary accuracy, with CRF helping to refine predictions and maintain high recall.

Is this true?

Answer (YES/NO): NO